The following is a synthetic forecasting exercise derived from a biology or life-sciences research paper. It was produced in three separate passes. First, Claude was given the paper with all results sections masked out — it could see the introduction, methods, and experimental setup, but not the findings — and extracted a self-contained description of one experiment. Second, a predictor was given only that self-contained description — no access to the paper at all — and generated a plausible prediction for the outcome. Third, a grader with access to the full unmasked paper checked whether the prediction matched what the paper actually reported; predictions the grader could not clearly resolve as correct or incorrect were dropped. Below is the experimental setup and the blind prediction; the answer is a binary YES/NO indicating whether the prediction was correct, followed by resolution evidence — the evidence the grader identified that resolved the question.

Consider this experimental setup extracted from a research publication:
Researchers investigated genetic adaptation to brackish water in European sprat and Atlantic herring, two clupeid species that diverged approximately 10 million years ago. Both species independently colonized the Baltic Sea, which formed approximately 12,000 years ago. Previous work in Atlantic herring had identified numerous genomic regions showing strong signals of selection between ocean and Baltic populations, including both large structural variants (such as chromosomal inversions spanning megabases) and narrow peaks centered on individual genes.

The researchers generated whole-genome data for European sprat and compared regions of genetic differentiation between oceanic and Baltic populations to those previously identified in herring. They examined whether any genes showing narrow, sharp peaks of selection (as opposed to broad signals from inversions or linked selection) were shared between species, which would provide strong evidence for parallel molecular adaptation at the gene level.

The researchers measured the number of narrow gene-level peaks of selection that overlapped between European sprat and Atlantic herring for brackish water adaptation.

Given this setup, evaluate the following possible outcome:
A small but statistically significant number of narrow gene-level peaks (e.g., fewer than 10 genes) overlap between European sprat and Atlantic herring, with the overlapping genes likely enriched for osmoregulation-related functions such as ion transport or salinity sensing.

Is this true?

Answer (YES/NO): NO